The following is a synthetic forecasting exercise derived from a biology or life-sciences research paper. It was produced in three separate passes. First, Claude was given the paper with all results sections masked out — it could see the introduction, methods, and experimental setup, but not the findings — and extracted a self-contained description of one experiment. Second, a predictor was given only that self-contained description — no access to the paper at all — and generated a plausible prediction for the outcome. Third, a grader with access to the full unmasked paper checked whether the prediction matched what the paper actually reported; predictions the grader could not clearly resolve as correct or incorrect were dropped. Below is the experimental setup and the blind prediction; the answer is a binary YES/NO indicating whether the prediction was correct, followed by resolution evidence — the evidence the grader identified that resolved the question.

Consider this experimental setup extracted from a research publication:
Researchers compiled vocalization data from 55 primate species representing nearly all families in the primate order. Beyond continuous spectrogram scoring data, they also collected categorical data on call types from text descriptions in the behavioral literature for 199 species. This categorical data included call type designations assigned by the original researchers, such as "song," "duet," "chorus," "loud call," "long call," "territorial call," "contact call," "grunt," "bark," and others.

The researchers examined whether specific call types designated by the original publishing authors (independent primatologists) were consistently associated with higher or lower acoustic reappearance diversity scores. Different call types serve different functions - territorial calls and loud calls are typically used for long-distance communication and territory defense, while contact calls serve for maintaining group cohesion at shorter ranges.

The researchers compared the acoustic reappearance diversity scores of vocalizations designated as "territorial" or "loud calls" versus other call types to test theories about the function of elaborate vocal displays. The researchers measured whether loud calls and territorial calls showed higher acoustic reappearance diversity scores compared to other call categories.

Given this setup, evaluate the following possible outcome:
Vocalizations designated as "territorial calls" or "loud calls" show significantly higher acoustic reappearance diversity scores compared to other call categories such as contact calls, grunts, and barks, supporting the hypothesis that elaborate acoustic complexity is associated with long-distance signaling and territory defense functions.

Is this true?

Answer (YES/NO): NO